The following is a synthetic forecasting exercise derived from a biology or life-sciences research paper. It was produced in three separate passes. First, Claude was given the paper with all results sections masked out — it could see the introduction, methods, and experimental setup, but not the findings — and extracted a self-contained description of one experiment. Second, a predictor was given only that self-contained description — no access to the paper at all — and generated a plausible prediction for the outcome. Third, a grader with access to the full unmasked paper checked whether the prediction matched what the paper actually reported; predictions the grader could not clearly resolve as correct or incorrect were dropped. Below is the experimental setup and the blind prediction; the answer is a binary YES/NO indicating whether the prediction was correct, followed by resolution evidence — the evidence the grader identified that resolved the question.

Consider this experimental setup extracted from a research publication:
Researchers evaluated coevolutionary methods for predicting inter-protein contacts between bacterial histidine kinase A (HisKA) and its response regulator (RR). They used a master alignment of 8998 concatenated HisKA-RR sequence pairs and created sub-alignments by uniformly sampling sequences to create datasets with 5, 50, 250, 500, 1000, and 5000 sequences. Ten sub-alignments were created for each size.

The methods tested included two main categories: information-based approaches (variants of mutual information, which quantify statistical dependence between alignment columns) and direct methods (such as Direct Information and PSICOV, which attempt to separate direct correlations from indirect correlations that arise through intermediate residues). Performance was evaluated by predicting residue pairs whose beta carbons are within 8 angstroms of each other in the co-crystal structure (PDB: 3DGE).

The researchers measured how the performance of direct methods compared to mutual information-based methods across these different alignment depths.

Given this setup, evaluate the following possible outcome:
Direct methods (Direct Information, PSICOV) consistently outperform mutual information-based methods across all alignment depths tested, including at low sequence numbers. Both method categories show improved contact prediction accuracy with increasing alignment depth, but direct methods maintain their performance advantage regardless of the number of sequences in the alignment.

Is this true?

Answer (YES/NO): NO